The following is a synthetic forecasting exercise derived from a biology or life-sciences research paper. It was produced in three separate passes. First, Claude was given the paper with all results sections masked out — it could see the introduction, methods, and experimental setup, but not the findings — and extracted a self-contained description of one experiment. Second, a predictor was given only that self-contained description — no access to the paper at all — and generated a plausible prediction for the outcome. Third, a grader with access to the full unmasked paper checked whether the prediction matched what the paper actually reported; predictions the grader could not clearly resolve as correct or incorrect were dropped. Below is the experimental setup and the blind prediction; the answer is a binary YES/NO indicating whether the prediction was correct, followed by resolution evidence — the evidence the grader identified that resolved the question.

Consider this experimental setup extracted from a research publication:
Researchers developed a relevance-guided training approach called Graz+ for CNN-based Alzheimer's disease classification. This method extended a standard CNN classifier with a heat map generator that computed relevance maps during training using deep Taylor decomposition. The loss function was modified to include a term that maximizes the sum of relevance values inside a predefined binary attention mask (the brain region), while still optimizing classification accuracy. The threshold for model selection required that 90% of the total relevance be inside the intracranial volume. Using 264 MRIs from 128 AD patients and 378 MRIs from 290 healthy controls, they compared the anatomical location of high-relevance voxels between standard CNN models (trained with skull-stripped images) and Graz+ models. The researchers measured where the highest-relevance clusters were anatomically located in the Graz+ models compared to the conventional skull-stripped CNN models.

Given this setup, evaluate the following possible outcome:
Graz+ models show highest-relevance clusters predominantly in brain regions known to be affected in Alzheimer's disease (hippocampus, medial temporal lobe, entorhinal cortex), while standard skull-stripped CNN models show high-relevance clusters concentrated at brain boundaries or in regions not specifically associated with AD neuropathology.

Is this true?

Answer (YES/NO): NO